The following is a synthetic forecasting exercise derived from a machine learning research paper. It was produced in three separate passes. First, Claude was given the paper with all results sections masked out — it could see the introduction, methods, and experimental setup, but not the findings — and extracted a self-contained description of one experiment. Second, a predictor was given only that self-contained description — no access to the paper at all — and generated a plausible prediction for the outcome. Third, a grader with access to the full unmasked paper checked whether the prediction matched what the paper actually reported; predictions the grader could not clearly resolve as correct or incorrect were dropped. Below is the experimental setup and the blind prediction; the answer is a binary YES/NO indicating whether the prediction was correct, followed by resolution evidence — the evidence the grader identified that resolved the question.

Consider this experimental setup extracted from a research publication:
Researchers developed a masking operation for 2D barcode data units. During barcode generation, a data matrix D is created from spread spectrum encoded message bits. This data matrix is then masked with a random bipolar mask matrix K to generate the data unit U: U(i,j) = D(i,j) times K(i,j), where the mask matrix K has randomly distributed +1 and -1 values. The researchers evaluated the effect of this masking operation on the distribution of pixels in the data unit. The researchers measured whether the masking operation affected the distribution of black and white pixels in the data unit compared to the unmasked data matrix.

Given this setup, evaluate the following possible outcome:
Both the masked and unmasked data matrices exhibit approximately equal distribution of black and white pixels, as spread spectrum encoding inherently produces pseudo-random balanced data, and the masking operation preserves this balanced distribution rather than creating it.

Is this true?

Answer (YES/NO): NO